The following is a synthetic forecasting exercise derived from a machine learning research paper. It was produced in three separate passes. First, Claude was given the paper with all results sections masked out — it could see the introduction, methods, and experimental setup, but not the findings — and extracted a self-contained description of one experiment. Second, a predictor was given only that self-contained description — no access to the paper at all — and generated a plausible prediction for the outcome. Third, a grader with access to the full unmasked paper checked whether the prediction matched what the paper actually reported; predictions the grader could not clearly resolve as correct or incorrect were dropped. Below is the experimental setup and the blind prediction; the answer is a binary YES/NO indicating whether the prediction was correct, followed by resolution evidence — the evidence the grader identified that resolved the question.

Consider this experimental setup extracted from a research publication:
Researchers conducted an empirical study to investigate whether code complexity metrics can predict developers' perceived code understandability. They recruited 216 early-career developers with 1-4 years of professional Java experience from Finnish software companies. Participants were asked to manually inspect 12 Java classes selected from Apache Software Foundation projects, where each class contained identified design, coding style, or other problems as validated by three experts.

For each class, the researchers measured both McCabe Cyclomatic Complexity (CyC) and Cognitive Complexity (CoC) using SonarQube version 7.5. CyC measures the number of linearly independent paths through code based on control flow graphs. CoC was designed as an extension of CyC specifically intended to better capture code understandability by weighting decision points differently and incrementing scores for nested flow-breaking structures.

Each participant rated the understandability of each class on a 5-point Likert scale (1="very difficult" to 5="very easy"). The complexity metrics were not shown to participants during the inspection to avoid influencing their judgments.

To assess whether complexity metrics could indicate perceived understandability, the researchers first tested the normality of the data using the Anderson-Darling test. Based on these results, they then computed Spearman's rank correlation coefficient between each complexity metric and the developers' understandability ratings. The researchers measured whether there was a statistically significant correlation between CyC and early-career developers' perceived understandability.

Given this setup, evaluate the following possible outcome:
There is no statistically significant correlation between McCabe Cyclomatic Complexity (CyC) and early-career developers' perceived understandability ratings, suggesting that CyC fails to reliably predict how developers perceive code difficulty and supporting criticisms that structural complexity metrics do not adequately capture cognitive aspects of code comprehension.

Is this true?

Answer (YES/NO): NO